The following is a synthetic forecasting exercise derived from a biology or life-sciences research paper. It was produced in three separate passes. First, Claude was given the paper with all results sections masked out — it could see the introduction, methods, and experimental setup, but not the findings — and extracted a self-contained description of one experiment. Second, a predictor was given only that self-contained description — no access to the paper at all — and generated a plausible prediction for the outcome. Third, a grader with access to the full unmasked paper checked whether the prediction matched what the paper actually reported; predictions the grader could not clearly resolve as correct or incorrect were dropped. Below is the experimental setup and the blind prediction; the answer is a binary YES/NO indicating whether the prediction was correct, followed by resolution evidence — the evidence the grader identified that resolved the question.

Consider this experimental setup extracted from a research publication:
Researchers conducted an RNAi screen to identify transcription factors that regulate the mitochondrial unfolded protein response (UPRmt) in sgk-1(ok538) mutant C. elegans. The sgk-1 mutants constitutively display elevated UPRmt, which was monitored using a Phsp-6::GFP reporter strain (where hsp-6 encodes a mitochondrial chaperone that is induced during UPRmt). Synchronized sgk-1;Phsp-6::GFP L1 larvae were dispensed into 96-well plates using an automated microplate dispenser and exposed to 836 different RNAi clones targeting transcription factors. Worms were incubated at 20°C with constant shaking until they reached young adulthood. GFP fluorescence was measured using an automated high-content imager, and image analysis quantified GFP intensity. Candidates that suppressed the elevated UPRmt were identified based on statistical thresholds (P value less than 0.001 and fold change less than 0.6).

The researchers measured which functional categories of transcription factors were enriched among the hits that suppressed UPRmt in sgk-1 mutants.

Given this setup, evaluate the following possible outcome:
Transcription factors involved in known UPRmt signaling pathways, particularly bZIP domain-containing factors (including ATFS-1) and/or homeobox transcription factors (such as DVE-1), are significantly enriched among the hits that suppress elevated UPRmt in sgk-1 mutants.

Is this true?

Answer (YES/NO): NO